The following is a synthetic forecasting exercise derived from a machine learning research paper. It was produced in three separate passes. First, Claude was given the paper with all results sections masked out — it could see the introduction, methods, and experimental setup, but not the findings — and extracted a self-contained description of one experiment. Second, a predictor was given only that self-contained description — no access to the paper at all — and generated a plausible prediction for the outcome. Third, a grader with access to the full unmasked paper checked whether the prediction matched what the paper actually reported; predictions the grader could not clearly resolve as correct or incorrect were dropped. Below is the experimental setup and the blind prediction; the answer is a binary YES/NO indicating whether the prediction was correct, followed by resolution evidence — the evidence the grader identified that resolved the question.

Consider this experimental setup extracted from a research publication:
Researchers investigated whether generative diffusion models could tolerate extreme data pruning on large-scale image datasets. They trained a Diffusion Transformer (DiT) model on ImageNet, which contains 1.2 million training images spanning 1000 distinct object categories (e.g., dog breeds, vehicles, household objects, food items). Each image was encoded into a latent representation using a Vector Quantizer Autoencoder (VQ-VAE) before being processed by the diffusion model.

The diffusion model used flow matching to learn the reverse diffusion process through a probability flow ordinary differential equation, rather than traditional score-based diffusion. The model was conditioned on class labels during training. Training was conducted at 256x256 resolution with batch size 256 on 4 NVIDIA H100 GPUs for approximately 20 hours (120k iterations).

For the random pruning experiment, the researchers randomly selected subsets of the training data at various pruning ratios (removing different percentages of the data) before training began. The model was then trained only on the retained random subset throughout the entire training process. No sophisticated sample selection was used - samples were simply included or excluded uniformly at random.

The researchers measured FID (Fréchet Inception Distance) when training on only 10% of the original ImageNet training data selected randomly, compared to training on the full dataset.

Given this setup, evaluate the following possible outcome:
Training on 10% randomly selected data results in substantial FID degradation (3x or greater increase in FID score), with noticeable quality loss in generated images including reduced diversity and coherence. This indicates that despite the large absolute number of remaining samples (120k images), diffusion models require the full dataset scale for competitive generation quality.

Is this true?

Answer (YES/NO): NO